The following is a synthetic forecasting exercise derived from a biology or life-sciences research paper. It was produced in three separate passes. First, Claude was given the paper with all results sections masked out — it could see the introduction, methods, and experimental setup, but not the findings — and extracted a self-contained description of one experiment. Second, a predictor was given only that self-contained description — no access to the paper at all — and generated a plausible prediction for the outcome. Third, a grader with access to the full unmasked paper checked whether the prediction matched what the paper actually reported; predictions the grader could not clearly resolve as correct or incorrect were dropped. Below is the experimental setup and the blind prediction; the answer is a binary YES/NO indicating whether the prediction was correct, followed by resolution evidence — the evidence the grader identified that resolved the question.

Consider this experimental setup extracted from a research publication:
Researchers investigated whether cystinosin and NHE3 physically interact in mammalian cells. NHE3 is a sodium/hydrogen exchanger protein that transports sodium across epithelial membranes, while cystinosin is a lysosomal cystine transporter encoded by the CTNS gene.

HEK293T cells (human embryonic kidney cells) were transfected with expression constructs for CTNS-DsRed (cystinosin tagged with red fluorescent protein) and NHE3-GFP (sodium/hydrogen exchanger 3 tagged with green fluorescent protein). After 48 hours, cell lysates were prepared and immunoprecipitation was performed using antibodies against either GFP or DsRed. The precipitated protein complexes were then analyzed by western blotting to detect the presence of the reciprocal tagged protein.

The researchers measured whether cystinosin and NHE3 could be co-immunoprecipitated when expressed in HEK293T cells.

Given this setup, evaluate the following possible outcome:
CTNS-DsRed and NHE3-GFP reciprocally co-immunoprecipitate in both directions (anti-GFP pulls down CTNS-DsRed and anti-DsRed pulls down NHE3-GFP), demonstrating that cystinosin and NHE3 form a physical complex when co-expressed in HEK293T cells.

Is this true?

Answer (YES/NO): YES